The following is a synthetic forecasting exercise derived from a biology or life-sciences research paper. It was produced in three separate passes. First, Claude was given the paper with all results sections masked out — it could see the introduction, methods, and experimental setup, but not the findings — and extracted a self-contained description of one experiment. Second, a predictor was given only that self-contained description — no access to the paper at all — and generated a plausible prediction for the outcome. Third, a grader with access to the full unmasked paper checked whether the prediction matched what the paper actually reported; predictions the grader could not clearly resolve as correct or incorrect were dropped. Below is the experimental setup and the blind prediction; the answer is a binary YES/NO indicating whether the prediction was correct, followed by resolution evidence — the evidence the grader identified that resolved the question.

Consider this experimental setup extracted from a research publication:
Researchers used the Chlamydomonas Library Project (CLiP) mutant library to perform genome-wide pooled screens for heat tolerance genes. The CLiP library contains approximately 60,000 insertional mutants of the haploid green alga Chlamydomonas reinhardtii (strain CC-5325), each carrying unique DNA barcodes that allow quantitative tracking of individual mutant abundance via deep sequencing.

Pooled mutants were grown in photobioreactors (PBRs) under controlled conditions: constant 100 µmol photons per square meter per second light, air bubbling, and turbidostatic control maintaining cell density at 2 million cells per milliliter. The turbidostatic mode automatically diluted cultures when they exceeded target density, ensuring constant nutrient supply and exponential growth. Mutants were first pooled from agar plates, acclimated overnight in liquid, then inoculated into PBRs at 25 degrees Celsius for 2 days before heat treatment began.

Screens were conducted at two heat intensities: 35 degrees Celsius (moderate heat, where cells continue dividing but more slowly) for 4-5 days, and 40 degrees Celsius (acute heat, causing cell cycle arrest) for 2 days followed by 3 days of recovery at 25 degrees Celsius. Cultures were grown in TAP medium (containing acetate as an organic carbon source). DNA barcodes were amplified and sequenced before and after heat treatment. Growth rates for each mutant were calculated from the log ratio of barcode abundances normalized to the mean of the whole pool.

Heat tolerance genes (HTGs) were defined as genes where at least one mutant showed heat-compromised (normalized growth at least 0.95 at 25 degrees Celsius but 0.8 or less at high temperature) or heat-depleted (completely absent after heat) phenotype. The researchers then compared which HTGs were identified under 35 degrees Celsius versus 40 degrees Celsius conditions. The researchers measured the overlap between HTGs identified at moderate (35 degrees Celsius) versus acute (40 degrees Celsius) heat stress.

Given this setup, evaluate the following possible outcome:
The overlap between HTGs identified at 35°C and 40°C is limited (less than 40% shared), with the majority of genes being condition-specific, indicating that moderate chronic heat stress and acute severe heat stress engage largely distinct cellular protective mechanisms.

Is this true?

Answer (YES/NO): NO